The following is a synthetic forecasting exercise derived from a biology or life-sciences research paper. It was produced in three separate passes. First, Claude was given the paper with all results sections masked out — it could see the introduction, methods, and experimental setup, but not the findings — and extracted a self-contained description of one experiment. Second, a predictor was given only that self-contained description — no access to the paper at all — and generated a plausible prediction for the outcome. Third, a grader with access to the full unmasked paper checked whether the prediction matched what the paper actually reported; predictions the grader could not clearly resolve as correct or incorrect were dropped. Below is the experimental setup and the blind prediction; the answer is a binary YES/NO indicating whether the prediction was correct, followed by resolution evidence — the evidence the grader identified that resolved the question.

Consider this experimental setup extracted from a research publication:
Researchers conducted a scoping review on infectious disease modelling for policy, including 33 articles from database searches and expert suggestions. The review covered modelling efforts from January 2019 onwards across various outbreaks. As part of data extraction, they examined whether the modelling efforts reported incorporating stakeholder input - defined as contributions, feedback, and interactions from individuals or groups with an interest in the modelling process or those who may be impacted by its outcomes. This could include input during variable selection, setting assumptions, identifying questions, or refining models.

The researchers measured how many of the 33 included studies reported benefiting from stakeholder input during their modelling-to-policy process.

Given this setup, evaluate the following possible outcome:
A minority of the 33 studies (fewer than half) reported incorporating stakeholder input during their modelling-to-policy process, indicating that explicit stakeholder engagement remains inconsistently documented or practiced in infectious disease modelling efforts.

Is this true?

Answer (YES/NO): YES